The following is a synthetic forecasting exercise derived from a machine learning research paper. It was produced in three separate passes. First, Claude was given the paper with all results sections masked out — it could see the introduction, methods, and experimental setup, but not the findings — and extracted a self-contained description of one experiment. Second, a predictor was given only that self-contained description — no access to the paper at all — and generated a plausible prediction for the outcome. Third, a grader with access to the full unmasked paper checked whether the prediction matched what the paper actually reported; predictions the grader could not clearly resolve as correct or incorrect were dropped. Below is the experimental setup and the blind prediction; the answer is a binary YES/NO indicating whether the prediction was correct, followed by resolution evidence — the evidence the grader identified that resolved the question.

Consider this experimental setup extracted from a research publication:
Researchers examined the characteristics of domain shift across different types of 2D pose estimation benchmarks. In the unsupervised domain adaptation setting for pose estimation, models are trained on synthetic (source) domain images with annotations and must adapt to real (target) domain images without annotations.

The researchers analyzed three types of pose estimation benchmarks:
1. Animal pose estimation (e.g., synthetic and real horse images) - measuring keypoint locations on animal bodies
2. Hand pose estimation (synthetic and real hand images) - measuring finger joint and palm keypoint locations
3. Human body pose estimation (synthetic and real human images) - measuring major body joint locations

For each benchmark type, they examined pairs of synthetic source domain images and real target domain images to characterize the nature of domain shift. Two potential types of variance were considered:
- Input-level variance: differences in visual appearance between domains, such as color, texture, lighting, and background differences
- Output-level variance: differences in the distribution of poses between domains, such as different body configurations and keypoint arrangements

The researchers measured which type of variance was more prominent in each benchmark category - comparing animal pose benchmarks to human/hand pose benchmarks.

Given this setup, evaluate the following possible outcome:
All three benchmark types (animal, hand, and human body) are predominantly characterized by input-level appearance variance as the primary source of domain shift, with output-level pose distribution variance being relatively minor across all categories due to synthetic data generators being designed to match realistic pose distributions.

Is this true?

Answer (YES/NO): NO